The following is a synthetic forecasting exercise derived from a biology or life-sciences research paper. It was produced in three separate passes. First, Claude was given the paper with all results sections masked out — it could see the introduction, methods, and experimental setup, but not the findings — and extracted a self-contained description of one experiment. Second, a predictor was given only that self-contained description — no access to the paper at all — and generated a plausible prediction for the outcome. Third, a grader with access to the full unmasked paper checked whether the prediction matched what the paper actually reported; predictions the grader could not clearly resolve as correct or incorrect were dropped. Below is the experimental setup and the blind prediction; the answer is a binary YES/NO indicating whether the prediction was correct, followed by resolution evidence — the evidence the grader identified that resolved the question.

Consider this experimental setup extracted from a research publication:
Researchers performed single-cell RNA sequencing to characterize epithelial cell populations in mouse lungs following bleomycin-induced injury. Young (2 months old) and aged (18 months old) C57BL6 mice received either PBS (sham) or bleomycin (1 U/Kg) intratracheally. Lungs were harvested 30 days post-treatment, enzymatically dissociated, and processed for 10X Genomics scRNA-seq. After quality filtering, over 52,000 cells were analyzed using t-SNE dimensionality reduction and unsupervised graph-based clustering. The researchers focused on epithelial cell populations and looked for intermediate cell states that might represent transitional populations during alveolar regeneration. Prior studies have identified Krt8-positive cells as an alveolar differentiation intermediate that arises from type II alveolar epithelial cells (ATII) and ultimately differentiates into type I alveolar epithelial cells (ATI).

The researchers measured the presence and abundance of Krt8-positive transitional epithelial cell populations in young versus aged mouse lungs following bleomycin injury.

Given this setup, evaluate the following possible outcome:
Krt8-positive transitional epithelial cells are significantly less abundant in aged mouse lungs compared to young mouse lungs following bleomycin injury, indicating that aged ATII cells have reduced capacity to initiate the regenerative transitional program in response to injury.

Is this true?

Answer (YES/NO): NO